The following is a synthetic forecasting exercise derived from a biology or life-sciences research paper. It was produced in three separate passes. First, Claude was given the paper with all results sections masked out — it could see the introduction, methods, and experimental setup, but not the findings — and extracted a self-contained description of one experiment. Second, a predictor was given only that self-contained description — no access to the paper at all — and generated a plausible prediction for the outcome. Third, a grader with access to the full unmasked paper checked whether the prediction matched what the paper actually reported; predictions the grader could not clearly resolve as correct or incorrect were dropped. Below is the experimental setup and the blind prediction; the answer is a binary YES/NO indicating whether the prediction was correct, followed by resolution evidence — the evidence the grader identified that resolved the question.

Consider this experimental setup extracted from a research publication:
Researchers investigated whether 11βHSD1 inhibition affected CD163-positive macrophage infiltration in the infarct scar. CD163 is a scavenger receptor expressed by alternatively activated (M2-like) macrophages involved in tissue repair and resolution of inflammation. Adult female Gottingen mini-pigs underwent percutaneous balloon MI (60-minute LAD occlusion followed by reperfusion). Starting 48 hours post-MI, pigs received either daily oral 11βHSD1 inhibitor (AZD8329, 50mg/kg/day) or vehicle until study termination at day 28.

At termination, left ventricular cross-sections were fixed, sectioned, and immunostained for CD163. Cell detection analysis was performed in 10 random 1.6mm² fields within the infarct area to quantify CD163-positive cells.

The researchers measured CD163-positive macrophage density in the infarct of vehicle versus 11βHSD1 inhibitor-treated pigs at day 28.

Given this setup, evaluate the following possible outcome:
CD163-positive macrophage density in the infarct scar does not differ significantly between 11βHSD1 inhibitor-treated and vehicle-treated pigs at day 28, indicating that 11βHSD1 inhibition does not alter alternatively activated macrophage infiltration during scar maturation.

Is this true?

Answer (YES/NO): YES